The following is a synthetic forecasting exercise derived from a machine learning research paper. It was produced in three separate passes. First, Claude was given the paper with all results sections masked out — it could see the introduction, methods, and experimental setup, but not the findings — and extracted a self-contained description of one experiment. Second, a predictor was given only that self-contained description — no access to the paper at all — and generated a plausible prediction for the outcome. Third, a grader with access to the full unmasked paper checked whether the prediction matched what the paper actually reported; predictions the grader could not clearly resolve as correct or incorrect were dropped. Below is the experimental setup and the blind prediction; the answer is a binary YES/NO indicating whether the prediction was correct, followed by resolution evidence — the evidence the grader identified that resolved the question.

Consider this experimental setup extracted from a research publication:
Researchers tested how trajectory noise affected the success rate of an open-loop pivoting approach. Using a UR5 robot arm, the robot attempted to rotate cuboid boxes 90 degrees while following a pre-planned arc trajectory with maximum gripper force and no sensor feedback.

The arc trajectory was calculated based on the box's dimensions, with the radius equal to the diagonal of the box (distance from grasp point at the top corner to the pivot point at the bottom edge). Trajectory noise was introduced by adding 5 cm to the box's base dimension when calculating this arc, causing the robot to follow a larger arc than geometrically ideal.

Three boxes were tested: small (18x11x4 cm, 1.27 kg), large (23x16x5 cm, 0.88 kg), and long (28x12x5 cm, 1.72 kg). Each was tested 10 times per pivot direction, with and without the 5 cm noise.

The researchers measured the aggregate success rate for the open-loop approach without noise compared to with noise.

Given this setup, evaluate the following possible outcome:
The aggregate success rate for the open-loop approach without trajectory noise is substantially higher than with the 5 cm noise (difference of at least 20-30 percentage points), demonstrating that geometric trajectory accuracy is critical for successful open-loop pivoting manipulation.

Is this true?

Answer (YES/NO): YES